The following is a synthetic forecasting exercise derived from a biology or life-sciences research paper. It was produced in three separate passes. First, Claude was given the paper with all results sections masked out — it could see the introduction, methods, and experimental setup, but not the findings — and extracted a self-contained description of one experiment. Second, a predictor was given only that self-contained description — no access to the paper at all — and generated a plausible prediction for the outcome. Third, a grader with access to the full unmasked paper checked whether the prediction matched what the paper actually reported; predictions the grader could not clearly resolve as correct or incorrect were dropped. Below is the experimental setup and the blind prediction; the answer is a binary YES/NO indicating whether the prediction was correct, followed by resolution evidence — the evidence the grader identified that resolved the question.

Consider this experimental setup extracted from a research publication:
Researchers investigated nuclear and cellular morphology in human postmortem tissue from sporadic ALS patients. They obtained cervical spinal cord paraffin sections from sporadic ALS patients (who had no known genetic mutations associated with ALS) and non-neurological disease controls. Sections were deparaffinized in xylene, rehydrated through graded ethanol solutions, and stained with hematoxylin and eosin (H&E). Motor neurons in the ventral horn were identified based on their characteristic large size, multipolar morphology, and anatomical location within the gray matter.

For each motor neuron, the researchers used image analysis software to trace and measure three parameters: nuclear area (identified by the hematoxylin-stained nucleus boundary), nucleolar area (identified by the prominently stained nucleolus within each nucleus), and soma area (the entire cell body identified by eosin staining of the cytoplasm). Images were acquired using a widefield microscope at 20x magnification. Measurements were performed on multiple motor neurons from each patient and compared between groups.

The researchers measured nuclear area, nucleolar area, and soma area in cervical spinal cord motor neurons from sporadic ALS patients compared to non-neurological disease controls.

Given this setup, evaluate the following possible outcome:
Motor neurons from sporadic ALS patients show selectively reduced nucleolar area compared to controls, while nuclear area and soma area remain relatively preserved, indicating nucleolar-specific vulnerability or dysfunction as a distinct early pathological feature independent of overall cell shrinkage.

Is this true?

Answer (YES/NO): NO